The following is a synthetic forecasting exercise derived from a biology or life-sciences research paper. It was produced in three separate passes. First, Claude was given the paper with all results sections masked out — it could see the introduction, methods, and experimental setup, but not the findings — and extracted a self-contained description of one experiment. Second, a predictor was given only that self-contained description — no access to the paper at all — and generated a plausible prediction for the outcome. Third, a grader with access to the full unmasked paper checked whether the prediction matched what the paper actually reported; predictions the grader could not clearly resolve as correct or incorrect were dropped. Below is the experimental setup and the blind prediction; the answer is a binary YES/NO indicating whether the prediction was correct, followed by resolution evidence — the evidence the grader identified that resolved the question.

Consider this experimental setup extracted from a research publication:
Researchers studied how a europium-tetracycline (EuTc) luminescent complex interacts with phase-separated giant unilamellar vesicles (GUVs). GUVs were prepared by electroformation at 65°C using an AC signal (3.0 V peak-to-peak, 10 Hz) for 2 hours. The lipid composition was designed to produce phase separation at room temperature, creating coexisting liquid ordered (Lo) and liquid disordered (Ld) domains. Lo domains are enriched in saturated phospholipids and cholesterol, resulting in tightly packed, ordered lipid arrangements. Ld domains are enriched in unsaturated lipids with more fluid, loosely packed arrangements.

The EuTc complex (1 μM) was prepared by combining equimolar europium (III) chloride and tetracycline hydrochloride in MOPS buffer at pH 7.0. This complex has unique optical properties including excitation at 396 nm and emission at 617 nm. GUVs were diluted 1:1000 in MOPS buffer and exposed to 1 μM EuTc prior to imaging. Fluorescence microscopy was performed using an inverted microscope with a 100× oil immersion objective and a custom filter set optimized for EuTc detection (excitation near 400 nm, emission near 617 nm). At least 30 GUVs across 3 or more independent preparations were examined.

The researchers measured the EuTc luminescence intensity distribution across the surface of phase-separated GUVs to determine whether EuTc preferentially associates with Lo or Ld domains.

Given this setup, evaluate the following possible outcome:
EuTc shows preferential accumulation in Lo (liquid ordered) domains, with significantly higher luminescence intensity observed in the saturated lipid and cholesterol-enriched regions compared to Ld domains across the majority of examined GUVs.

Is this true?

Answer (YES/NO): NO